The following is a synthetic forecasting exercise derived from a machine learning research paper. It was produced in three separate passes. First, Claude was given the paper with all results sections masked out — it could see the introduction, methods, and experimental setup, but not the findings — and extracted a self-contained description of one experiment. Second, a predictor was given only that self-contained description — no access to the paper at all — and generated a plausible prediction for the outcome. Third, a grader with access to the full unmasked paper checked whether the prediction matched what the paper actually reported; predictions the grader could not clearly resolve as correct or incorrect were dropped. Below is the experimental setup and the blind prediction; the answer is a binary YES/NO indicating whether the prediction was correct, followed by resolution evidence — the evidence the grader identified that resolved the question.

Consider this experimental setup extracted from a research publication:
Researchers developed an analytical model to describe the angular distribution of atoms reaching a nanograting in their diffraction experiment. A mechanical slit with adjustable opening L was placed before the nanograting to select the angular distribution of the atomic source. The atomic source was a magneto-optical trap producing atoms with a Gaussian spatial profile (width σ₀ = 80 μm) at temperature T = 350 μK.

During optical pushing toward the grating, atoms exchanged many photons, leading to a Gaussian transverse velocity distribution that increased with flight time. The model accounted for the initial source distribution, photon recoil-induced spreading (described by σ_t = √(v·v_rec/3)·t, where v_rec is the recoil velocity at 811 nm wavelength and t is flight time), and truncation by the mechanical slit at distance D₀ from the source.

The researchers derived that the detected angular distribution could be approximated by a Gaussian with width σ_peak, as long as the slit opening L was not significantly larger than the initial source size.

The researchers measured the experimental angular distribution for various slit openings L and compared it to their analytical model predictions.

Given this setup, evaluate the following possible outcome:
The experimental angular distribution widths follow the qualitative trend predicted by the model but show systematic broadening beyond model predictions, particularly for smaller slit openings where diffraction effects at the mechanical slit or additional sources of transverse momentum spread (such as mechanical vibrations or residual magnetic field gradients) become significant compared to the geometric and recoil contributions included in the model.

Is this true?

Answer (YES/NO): NO